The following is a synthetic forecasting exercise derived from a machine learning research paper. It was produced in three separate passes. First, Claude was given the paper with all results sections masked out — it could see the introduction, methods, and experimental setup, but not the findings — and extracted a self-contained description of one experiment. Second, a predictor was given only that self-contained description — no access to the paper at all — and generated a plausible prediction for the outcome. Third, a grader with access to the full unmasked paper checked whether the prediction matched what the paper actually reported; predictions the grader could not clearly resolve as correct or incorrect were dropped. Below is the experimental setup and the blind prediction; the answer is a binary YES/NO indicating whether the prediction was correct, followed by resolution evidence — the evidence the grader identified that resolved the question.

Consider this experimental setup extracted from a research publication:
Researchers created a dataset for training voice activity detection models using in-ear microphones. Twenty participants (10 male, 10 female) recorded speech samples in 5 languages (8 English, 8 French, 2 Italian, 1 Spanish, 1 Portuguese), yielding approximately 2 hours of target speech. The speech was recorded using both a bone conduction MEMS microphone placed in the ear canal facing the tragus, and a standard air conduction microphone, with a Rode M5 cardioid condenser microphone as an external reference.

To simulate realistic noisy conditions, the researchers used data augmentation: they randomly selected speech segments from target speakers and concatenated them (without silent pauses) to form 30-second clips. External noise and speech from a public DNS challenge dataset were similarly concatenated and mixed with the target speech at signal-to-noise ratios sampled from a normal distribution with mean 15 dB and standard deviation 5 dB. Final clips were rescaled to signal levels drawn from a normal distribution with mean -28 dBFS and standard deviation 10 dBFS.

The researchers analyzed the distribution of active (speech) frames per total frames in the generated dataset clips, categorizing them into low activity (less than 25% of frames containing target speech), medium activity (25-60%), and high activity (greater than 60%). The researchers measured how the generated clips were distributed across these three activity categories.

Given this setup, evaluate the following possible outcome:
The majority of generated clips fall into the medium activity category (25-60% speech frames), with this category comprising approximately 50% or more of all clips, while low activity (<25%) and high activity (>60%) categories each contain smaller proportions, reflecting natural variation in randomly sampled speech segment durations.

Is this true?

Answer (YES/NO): NO